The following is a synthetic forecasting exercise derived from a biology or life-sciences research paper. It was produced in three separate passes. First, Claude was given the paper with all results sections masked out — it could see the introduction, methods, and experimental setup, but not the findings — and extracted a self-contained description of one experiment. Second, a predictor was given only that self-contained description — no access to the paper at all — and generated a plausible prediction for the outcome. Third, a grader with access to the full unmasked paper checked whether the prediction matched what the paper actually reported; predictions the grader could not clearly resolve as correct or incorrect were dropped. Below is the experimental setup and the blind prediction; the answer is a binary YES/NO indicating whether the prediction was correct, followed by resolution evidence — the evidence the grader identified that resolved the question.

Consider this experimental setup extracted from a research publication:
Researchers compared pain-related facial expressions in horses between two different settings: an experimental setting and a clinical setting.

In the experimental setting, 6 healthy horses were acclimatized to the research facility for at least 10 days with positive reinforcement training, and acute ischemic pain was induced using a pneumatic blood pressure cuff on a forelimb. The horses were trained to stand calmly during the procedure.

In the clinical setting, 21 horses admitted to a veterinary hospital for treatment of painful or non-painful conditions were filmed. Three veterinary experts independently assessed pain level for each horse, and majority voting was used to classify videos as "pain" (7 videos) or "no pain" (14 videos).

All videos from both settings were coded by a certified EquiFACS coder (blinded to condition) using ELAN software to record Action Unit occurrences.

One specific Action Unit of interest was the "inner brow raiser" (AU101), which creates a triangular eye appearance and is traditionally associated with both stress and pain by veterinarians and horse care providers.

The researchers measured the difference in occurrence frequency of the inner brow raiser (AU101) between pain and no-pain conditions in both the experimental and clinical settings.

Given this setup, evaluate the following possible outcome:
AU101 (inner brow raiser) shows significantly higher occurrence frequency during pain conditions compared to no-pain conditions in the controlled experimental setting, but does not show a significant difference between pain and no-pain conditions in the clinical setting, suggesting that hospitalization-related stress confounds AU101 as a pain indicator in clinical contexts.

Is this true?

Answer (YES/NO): NO